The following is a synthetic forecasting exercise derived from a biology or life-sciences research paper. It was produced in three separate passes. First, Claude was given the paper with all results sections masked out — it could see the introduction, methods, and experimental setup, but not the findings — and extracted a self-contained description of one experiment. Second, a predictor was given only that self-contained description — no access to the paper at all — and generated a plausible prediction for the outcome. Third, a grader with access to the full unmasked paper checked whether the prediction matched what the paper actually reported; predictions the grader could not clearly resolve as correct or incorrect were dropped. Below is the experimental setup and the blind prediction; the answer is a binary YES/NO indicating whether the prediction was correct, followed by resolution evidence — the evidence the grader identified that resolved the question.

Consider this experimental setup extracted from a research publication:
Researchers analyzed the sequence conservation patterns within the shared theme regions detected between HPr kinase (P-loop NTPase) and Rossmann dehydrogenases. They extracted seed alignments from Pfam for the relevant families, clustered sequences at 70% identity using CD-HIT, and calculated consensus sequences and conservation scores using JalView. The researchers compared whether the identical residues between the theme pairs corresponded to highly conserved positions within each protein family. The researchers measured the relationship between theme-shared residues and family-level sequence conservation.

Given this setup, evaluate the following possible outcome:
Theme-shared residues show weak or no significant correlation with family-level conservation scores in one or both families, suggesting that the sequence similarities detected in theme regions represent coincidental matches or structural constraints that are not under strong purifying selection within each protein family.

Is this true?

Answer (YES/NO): NO